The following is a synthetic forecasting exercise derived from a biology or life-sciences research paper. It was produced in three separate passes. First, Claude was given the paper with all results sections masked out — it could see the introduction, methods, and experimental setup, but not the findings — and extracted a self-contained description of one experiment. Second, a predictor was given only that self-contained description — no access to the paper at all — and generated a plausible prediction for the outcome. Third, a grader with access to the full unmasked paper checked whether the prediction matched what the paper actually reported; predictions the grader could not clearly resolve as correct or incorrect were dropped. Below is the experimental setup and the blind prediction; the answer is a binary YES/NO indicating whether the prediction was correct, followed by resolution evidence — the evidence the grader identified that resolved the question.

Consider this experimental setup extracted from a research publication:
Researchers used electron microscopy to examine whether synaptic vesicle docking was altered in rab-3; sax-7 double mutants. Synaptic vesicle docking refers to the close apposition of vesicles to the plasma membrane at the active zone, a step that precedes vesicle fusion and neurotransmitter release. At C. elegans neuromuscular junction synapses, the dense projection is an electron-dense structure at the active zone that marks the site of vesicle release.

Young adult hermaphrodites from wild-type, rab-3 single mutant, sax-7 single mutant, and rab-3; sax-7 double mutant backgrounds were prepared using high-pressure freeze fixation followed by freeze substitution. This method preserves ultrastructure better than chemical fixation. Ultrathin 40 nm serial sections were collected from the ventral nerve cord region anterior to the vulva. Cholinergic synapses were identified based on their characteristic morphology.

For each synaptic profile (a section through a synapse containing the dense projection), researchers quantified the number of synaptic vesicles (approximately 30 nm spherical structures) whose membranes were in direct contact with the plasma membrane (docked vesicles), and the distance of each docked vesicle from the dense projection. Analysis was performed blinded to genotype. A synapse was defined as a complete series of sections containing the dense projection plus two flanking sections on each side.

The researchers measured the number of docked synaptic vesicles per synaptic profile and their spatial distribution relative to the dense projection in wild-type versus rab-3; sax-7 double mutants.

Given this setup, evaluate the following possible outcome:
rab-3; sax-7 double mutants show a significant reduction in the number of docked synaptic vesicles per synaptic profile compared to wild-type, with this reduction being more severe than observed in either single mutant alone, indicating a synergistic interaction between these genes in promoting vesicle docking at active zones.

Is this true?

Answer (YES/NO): NO